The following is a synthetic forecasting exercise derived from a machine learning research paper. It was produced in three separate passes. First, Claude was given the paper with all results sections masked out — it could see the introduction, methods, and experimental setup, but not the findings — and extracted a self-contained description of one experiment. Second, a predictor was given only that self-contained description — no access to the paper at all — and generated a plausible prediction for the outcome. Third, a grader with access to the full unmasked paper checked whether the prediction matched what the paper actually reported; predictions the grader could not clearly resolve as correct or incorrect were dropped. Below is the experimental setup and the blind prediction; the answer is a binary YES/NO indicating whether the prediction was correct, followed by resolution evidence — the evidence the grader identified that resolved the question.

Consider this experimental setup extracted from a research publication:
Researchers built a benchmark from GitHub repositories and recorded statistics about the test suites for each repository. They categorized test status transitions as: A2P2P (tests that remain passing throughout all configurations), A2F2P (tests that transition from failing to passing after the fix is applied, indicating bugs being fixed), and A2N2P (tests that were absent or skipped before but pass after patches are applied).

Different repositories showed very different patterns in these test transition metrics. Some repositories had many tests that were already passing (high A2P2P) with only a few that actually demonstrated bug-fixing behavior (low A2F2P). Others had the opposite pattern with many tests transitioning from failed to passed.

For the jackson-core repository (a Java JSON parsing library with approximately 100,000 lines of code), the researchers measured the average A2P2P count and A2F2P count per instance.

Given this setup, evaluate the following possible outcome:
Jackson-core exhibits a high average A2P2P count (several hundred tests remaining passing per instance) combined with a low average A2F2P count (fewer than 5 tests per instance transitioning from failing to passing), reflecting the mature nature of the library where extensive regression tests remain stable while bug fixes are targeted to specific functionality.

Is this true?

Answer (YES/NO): NO